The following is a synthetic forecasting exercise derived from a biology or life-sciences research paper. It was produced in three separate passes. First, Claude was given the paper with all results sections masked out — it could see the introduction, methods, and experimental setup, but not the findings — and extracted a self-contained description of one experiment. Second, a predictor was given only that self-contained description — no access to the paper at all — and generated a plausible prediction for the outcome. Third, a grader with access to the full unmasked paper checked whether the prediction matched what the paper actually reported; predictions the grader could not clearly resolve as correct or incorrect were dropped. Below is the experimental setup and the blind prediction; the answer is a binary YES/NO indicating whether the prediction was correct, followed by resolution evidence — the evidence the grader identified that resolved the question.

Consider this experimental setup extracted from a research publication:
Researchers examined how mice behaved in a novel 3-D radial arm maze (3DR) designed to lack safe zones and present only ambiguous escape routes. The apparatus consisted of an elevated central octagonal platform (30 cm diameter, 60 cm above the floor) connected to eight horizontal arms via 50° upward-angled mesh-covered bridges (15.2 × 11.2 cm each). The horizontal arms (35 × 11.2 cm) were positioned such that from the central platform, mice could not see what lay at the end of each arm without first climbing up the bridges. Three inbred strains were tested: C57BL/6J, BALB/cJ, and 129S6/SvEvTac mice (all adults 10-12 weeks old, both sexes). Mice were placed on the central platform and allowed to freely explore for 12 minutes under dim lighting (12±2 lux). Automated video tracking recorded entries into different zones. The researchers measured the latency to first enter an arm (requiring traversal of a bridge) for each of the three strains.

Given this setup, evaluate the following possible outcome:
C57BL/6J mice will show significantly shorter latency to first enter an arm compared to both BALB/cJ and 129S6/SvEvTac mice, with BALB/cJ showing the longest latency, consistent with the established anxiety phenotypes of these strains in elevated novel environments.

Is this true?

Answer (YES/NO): NO